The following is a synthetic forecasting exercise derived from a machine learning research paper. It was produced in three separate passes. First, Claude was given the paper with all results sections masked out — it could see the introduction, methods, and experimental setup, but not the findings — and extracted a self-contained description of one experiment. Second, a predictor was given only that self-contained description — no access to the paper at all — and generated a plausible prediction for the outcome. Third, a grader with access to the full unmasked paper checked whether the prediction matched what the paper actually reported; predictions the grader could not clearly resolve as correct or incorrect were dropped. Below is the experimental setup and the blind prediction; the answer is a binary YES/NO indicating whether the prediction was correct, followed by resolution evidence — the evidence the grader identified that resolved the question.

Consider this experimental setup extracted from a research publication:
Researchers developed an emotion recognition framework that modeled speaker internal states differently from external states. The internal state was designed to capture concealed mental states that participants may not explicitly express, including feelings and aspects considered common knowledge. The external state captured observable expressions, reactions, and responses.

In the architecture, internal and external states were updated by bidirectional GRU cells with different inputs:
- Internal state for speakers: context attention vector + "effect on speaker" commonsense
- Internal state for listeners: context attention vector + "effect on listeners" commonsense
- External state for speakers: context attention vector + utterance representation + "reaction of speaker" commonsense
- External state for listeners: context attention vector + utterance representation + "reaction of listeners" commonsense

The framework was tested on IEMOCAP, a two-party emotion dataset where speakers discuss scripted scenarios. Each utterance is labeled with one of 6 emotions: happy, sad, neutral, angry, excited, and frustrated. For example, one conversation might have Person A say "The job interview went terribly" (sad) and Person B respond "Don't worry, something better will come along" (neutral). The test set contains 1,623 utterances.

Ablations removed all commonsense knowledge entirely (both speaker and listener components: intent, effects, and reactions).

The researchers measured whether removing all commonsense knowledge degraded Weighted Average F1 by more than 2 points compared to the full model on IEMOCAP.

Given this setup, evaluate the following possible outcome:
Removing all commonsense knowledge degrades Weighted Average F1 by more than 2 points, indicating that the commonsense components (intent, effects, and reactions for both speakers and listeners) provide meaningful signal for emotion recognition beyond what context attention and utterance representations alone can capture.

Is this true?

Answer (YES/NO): YES